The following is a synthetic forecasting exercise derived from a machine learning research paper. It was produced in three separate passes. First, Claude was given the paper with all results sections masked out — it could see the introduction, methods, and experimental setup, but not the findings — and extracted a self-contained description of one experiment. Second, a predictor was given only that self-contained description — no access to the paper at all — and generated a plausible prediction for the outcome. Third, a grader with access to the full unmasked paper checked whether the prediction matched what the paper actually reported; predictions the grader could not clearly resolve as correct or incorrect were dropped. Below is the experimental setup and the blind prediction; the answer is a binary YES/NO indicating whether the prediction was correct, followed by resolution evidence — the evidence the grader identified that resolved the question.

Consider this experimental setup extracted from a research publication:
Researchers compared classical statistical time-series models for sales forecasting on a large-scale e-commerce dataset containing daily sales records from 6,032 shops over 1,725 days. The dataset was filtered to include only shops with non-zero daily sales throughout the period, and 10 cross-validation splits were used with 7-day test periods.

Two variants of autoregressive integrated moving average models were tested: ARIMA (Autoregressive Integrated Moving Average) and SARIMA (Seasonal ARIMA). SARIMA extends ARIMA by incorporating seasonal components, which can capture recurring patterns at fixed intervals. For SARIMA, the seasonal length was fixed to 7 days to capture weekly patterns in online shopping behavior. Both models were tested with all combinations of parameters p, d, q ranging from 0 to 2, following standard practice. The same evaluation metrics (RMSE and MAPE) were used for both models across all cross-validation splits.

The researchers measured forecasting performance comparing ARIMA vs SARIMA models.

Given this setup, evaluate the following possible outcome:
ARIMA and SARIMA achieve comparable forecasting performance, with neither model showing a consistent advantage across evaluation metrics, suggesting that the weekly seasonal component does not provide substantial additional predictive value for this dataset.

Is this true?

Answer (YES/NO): NO